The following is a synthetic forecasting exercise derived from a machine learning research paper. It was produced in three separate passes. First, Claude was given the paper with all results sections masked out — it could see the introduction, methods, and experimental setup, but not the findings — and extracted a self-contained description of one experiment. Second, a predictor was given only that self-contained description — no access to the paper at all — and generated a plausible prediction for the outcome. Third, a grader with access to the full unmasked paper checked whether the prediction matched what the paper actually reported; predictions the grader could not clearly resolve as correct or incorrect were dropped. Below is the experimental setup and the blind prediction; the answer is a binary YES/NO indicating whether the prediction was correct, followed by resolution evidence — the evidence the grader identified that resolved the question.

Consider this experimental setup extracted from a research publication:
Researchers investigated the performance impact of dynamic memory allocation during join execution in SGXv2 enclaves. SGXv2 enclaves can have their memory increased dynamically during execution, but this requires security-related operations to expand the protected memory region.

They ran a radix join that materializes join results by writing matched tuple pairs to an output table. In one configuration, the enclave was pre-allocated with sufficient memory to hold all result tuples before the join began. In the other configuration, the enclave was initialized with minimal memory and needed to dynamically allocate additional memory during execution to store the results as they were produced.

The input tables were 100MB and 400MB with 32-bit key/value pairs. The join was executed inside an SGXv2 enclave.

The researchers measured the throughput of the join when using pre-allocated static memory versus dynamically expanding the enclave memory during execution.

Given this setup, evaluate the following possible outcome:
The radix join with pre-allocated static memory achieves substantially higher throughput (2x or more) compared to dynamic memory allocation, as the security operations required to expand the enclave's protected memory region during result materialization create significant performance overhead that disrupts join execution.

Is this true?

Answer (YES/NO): YES